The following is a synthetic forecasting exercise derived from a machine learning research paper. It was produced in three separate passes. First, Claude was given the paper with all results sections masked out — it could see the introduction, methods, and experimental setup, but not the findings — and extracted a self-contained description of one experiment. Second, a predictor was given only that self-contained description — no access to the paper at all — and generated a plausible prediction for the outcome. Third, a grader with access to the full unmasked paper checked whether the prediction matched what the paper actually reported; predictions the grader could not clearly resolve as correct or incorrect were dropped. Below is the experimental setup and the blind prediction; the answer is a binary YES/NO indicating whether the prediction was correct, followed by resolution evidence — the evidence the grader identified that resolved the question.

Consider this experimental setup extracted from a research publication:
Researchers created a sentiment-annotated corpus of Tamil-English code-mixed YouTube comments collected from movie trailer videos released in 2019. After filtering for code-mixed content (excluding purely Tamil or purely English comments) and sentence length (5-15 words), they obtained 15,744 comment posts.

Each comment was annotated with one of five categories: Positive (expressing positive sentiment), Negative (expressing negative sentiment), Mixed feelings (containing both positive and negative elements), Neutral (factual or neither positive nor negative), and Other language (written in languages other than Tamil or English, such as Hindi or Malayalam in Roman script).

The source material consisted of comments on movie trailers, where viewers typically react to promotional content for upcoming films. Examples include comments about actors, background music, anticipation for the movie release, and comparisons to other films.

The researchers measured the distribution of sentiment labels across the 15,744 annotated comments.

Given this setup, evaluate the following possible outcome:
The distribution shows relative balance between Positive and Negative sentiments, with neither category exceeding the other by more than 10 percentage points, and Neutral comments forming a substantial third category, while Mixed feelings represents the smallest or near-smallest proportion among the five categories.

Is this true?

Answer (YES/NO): NO